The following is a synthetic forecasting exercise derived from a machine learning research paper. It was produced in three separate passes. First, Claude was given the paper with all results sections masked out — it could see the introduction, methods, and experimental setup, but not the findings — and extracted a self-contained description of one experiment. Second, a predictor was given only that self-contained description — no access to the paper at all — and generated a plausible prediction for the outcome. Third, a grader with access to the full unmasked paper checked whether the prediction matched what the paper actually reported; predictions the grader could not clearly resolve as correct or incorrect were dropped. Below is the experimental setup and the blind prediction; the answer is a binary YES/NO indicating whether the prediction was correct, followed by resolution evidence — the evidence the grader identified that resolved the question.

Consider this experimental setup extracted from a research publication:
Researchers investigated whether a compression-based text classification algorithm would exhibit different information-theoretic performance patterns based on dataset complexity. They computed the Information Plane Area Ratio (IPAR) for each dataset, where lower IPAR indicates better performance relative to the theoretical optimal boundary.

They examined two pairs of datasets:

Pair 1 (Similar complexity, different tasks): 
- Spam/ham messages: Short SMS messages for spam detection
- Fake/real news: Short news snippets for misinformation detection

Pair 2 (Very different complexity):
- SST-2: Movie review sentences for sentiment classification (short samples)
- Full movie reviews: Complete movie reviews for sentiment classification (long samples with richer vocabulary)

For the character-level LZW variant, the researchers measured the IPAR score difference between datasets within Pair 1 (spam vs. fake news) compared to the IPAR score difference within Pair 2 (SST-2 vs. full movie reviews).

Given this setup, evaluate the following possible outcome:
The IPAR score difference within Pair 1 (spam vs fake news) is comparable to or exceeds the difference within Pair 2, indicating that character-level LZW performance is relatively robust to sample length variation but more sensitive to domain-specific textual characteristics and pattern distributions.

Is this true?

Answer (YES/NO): NO